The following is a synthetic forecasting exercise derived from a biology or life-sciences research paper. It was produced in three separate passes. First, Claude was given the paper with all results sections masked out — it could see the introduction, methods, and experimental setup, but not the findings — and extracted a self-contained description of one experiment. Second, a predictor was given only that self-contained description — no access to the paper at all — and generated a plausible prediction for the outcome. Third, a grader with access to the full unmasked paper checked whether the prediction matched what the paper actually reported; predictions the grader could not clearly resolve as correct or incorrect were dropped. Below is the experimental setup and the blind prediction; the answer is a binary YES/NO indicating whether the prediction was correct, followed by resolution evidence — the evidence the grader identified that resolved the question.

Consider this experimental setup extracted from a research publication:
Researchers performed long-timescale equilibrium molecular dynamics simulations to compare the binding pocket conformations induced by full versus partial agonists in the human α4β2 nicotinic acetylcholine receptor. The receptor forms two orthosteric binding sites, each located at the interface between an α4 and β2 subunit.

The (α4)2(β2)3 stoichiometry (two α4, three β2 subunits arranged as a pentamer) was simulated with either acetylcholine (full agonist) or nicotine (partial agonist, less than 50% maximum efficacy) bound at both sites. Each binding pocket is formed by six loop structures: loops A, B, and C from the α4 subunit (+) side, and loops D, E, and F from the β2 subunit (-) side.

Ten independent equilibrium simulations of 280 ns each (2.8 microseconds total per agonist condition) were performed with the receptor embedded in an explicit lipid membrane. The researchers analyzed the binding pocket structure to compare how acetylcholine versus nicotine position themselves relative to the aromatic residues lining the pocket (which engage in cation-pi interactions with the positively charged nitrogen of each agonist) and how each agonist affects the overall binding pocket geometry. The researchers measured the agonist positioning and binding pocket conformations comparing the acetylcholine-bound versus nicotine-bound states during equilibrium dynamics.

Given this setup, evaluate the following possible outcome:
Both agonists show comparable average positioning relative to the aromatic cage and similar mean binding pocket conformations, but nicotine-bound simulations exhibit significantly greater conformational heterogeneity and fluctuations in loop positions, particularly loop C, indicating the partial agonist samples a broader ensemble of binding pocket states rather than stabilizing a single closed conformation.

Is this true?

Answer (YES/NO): NO